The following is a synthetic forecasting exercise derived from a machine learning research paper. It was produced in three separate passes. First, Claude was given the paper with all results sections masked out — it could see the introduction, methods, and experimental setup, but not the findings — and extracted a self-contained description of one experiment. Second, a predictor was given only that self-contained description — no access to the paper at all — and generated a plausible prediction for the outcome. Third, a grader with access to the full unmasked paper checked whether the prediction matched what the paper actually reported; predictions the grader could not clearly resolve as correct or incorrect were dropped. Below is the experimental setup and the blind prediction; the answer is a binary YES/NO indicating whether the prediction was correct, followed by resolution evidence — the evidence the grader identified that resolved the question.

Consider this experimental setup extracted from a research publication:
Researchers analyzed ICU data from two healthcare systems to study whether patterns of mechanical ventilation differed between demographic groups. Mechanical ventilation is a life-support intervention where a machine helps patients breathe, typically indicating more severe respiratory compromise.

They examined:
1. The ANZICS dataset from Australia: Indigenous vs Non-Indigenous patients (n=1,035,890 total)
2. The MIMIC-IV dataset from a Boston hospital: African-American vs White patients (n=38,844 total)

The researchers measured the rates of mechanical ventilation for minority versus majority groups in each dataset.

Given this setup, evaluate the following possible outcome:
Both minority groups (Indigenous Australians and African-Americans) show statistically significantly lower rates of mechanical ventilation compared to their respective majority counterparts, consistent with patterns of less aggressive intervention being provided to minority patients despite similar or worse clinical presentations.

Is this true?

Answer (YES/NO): NO